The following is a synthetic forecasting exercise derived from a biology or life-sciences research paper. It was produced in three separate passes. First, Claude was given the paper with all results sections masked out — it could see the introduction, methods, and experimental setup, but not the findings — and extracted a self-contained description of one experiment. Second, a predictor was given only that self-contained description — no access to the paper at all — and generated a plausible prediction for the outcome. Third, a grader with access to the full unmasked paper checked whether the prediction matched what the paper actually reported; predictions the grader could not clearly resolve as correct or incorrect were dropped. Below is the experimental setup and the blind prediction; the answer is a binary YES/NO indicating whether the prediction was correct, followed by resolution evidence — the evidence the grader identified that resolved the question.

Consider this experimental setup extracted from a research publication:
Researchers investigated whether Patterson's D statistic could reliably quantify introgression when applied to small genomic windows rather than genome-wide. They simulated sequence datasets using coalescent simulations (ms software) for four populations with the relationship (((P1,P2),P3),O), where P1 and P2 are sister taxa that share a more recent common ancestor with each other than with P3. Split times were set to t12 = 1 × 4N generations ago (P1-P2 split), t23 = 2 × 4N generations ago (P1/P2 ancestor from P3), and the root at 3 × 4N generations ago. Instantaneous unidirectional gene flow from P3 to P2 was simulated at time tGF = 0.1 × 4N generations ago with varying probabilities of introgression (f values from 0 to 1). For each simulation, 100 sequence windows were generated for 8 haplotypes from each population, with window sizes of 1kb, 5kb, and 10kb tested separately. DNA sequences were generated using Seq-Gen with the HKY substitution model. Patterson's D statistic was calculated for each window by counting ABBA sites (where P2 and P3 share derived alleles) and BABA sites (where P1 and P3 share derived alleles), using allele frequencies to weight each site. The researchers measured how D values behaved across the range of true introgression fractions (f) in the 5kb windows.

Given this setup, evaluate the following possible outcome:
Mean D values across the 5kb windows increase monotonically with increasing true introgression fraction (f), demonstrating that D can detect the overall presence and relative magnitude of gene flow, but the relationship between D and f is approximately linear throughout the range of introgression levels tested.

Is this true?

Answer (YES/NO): NO